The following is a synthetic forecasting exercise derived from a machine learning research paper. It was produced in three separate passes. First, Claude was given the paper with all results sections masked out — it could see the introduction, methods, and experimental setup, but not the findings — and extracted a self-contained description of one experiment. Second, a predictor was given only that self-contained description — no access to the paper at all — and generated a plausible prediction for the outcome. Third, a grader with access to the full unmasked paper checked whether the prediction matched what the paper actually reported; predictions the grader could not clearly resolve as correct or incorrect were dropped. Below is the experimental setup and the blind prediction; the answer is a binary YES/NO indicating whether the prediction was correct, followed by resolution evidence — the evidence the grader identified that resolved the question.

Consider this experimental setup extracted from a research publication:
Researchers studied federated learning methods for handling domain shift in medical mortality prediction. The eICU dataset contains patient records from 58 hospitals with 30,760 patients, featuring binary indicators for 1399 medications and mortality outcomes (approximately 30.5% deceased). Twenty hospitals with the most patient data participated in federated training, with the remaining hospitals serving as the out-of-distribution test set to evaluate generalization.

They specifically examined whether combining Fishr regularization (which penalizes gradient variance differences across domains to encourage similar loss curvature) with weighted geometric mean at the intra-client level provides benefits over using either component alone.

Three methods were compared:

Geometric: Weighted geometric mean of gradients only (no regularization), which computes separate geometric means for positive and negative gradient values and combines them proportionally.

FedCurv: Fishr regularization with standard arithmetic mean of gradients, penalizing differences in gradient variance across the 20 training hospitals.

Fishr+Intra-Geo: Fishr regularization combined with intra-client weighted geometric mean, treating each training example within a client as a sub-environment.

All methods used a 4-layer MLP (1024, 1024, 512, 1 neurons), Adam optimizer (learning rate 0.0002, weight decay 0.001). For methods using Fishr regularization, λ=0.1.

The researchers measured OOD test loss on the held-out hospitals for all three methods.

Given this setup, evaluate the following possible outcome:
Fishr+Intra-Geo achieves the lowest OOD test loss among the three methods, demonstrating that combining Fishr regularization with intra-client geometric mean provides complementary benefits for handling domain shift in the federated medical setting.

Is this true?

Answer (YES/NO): NO